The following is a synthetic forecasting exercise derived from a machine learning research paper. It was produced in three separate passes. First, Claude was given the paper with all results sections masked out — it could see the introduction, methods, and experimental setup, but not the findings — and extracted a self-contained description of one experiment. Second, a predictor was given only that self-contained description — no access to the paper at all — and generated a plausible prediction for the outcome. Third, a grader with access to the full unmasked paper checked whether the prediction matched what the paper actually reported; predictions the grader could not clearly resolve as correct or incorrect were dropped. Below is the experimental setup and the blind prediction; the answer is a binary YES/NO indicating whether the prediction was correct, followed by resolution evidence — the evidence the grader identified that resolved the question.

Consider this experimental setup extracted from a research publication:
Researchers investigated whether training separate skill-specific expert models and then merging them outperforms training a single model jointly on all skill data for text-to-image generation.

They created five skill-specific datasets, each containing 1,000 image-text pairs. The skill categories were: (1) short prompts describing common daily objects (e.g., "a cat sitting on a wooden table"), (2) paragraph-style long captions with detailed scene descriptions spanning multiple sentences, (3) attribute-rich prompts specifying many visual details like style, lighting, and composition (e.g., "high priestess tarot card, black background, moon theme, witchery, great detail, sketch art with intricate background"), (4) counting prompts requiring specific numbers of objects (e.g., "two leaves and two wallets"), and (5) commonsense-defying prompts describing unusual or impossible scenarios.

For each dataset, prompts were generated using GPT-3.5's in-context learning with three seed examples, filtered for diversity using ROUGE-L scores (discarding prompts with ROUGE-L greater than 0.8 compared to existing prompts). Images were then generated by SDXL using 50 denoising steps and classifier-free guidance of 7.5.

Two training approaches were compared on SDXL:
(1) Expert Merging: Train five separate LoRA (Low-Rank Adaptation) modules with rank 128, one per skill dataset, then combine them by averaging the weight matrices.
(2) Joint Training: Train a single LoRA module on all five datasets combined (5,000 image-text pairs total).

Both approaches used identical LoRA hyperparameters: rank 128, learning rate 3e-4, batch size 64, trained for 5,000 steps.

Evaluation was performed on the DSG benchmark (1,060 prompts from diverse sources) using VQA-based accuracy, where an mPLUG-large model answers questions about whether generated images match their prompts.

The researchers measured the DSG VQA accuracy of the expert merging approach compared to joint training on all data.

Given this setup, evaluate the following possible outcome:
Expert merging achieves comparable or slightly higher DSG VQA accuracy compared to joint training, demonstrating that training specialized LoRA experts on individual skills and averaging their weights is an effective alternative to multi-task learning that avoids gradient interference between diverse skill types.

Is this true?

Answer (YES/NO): YES